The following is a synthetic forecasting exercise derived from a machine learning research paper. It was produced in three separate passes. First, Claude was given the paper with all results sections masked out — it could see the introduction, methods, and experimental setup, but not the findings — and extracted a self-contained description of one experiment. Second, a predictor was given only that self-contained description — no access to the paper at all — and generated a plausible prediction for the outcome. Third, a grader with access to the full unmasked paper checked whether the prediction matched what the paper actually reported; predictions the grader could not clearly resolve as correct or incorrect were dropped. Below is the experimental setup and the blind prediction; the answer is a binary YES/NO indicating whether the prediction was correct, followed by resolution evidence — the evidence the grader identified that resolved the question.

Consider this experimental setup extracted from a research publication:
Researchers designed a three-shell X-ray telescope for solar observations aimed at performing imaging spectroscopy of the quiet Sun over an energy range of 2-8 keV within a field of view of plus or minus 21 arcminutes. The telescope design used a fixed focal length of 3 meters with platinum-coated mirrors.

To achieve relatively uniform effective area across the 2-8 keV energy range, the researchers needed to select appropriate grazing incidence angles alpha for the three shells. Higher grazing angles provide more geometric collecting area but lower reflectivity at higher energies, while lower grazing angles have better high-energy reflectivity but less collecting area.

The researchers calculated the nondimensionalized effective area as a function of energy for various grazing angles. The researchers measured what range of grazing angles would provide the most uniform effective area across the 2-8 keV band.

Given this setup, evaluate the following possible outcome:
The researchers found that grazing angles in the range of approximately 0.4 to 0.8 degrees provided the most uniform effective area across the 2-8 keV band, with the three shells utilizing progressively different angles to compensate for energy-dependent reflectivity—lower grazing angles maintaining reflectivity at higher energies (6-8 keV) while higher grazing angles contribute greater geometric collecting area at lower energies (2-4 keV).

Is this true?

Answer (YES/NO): NO